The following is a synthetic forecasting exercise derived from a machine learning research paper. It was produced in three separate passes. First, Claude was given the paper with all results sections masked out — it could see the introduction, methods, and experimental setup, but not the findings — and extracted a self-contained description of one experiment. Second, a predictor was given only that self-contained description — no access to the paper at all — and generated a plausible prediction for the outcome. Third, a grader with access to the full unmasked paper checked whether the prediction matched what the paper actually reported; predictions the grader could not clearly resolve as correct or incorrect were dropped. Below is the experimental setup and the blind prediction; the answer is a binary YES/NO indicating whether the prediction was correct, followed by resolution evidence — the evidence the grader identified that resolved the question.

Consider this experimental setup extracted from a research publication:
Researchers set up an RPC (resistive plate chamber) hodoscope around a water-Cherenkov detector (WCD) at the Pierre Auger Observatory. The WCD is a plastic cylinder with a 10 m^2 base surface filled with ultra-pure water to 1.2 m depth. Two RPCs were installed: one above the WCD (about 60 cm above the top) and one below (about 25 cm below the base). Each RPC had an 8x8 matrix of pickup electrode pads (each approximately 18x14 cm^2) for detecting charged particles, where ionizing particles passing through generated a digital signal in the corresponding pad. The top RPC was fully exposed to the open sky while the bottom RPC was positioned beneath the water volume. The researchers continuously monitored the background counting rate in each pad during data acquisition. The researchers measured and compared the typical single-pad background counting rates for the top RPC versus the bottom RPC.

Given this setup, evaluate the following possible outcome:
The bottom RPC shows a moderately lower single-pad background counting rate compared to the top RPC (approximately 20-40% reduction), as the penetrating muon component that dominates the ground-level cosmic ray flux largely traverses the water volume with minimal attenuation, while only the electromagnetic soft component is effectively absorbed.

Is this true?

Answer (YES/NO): NO